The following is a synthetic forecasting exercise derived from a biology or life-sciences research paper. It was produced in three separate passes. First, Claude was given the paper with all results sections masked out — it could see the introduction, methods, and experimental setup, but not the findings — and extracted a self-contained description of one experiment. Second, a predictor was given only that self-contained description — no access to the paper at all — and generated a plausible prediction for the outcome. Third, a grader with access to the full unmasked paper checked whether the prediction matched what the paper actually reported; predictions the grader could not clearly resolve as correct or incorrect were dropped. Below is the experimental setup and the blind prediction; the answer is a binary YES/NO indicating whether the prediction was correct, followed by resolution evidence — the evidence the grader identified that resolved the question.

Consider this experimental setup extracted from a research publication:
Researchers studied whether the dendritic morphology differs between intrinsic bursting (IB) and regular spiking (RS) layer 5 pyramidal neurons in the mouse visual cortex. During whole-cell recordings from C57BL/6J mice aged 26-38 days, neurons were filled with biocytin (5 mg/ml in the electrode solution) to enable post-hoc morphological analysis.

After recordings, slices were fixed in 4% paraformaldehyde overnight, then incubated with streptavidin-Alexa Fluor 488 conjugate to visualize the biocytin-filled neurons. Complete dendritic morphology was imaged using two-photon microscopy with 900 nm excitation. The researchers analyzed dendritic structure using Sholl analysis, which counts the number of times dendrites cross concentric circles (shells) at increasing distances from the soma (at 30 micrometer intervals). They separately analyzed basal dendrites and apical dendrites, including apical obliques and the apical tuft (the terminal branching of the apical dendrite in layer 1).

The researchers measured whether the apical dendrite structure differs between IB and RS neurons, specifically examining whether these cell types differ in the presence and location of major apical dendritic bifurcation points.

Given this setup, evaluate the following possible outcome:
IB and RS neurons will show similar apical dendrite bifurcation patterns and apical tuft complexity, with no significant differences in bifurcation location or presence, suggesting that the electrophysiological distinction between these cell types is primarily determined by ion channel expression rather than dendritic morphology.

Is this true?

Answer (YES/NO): NO